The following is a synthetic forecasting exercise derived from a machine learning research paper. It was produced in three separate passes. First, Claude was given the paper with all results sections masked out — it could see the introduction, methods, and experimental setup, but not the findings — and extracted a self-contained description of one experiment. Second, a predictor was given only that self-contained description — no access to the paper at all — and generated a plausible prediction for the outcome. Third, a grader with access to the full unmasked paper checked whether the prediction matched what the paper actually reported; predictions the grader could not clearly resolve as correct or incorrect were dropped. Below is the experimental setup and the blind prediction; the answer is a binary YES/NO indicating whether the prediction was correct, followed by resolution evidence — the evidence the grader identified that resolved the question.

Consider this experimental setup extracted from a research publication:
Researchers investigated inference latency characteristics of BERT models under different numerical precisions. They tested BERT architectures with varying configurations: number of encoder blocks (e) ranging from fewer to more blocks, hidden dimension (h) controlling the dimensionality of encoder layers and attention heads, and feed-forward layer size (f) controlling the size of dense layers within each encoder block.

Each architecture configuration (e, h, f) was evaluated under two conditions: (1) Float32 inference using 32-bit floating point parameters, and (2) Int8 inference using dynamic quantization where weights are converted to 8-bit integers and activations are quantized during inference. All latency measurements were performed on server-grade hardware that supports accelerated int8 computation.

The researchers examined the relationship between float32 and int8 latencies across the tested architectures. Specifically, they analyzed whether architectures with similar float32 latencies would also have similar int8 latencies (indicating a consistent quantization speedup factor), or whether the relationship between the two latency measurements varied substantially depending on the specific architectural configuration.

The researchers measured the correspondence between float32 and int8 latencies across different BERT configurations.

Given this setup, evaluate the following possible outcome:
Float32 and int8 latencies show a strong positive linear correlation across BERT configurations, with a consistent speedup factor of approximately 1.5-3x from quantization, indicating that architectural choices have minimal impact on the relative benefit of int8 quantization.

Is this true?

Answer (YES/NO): NO